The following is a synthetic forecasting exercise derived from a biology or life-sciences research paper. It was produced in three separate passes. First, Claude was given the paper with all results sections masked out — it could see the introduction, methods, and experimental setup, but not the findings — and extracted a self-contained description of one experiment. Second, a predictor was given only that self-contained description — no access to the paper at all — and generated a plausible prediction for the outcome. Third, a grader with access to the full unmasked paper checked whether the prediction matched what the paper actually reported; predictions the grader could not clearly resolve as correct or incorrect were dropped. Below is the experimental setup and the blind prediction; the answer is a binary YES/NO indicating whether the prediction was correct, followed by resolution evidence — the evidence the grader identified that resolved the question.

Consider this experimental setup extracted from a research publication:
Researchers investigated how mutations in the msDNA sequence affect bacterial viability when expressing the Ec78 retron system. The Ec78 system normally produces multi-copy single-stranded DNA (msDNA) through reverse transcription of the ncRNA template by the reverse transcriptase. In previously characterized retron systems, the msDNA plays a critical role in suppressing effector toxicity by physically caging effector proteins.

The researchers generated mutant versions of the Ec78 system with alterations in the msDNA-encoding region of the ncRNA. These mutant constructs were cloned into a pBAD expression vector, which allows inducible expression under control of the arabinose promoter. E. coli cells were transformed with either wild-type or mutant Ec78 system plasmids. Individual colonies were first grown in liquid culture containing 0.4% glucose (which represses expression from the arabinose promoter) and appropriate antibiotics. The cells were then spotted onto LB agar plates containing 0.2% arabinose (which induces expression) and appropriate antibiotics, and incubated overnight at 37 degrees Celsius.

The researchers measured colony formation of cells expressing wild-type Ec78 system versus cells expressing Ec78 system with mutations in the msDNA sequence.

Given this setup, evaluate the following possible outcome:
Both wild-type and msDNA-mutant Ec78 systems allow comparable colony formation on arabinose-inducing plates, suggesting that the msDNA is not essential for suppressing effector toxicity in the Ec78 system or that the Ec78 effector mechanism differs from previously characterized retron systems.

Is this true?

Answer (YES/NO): NO